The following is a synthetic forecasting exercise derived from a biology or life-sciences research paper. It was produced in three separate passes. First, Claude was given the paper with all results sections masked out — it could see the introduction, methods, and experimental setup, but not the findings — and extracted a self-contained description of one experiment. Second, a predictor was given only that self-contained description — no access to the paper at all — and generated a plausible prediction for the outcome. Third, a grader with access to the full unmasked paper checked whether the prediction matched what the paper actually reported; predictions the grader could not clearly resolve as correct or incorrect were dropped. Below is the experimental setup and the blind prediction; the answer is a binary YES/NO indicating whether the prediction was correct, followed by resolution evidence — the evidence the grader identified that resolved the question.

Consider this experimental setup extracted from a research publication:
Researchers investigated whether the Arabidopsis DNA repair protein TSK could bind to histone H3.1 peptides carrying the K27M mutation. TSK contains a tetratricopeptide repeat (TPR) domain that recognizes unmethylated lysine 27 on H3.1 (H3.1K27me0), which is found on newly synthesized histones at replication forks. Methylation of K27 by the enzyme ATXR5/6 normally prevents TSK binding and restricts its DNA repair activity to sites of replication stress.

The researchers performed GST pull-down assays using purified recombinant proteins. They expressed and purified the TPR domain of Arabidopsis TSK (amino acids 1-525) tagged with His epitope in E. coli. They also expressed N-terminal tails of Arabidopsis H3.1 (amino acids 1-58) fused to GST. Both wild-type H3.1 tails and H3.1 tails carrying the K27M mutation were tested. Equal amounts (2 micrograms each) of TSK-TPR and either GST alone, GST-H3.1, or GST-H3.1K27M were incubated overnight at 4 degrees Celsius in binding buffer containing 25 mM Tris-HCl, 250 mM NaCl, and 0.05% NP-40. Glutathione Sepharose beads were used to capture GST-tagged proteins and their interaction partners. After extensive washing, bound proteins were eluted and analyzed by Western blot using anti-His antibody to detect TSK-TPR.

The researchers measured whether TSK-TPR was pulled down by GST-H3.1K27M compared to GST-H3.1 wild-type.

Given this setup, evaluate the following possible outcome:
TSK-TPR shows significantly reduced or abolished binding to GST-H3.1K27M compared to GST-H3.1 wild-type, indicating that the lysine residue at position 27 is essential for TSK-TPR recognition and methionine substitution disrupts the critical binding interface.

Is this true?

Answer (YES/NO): YES